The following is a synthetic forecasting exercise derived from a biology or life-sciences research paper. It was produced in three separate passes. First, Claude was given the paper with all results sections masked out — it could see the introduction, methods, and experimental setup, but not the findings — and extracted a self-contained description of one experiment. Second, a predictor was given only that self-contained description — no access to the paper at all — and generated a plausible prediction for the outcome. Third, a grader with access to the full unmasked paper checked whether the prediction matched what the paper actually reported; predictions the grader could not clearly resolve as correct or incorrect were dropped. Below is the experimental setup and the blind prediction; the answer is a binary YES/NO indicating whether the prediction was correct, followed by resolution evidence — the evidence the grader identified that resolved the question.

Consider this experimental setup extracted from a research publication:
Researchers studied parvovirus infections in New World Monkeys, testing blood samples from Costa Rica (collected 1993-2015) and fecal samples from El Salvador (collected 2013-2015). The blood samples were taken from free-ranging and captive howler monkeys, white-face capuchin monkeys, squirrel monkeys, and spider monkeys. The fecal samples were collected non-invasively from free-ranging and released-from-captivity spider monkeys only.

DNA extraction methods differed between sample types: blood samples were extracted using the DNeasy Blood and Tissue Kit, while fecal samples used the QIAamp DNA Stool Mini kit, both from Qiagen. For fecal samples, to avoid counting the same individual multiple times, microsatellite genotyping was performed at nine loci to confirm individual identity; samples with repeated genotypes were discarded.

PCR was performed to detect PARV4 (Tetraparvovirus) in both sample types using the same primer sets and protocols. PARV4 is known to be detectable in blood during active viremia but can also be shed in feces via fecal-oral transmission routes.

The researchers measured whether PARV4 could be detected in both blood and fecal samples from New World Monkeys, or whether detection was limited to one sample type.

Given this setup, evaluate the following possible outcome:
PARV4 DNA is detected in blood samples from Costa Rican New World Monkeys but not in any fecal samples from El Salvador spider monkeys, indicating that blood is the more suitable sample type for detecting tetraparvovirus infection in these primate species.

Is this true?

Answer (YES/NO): NO